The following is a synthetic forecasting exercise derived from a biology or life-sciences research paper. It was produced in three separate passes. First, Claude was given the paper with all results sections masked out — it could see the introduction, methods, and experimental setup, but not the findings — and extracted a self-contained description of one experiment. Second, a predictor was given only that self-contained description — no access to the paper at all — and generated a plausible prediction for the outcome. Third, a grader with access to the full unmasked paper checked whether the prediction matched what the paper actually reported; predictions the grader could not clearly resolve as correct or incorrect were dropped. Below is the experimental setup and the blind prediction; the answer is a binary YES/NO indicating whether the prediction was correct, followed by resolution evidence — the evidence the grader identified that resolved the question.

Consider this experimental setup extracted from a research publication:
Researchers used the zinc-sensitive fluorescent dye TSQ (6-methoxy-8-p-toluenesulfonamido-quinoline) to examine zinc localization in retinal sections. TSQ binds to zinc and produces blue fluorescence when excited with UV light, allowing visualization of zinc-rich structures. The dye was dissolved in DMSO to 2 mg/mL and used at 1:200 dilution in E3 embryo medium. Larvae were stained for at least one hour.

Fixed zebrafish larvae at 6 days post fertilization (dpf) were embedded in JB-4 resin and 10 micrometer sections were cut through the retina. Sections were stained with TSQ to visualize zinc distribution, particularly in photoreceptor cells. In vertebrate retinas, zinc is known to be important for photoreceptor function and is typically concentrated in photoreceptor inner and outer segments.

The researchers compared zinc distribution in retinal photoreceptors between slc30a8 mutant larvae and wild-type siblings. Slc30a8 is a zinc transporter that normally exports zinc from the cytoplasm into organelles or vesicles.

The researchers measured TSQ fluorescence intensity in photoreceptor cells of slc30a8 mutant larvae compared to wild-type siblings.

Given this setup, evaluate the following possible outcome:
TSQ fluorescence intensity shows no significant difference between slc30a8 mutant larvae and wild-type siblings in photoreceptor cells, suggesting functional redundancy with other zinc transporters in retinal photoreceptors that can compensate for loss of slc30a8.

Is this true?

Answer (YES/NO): NO